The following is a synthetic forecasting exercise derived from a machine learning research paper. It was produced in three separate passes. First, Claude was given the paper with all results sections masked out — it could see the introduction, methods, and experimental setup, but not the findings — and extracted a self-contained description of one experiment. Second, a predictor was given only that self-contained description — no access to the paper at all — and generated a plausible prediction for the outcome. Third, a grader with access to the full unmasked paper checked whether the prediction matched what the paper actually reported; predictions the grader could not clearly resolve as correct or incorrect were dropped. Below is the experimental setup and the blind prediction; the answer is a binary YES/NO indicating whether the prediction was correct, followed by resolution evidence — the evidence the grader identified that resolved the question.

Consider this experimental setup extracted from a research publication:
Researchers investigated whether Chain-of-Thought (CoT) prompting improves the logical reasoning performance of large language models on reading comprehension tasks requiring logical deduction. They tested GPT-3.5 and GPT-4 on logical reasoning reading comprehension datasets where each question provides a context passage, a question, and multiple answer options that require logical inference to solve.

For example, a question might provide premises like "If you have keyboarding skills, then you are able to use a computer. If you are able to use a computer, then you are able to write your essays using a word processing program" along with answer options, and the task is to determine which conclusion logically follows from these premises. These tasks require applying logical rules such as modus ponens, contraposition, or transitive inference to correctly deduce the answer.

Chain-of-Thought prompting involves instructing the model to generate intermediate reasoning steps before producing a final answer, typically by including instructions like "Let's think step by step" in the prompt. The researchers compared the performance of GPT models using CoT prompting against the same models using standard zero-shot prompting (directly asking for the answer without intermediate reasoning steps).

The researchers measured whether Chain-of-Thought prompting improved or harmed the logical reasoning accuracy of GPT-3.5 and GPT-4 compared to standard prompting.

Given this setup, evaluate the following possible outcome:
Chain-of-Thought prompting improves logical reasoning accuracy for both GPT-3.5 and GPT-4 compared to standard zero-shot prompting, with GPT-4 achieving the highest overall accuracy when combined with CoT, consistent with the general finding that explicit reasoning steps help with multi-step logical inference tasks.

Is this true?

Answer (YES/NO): NO